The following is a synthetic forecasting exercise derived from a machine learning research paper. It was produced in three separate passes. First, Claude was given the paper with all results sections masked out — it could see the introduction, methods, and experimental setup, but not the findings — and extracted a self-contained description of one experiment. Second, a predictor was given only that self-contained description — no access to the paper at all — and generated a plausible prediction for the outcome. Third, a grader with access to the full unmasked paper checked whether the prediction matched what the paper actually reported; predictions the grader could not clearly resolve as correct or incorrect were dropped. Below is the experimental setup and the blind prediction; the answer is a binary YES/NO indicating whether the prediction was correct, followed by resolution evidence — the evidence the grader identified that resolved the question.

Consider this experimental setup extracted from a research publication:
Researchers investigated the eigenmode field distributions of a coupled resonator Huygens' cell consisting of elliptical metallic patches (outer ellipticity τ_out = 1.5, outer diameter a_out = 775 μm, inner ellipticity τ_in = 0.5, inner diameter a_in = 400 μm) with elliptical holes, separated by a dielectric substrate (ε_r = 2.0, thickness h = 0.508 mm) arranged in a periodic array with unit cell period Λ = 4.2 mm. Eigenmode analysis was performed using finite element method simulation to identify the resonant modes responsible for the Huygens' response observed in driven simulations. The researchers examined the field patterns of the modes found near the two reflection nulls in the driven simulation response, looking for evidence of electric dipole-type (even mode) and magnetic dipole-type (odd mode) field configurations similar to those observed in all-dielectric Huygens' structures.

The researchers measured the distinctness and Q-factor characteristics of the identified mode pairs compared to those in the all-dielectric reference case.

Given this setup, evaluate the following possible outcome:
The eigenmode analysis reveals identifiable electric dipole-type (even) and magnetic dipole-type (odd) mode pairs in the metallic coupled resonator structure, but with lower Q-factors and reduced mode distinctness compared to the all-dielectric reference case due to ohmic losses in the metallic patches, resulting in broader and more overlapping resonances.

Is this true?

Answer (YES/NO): NO